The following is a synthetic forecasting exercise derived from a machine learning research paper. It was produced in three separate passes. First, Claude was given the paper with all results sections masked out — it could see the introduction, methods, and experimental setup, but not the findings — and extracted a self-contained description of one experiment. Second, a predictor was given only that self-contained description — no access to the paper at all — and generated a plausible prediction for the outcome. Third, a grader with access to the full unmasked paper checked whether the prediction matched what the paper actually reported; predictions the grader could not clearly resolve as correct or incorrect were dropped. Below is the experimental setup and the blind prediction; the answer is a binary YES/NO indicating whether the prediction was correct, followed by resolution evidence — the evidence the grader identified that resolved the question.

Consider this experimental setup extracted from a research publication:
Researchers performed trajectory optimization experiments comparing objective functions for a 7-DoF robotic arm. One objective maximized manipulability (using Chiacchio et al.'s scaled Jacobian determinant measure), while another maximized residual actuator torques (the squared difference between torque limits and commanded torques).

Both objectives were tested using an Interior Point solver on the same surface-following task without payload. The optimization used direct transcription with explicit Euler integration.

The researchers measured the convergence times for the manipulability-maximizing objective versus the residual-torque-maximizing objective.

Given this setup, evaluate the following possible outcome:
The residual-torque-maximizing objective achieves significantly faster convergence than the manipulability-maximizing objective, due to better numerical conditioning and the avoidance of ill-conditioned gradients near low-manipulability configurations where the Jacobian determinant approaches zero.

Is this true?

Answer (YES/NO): NO